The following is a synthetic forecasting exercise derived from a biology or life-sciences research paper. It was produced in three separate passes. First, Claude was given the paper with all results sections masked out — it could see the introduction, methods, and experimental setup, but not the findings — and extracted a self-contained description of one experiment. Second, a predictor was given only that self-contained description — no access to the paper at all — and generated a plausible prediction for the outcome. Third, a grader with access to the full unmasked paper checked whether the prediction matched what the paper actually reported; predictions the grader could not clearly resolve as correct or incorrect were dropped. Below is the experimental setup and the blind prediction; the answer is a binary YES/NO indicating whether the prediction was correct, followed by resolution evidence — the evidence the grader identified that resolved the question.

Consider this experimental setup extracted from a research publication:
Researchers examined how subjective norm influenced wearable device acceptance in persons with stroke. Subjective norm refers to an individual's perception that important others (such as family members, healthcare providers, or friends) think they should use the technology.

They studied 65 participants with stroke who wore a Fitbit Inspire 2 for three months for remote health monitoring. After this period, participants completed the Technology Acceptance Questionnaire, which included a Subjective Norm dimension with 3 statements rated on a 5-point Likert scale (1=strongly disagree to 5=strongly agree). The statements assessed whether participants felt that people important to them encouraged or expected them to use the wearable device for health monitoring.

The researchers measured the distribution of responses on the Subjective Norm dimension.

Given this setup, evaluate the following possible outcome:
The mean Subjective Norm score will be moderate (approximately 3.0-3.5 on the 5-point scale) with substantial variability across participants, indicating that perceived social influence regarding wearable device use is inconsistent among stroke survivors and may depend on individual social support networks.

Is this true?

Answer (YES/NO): NO